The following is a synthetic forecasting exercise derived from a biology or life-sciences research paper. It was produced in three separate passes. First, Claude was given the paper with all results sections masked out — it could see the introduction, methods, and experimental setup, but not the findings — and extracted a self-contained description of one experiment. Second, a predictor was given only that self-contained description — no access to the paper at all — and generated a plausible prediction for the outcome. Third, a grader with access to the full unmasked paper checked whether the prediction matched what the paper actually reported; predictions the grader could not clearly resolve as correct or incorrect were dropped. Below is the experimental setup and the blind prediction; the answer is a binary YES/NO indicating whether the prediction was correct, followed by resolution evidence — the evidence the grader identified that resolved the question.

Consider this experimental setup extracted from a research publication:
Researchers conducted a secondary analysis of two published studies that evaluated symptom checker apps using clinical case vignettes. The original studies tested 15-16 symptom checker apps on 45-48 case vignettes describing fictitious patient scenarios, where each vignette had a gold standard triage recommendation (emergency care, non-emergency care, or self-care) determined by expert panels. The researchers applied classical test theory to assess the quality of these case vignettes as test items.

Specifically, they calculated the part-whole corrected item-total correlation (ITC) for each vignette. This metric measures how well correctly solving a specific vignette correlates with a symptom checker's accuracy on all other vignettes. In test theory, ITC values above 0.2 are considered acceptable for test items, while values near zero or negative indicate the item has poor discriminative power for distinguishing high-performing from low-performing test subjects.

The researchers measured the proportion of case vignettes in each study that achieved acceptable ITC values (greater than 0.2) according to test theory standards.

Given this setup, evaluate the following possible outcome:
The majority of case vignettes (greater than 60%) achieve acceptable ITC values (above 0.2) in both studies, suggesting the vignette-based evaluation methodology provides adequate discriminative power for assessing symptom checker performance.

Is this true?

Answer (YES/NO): NO